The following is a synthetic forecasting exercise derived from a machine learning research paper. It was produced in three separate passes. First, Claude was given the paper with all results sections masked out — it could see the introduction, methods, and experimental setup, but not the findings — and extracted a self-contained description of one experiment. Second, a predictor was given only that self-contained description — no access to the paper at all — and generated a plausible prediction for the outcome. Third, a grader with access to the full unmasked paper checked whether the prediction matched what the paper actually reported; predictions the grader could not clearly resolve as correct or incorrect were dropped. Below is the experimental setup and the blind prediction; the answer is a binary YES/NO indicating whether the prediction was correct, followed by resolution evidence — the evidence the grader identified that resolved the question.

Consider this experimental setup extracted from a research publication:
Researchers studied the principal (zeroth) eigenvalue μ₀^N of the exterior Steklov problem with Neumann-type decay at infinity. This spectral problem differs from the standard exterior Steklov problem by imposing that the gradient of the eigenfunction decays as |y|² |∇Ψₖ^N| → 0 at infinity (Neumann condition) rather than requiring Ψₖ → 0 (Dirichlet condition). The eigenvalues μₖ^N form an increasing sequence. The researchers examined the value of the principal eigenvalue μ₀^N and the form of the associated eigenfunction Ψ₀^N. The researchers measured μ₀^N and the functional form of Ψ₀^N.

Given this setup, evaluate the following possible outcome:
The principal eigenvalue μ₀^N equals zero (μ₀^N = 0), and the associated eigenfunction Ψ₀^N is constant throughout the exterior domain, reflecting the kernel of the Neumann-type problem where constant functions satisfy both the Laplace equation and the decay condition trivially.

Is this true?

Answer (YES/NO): YES